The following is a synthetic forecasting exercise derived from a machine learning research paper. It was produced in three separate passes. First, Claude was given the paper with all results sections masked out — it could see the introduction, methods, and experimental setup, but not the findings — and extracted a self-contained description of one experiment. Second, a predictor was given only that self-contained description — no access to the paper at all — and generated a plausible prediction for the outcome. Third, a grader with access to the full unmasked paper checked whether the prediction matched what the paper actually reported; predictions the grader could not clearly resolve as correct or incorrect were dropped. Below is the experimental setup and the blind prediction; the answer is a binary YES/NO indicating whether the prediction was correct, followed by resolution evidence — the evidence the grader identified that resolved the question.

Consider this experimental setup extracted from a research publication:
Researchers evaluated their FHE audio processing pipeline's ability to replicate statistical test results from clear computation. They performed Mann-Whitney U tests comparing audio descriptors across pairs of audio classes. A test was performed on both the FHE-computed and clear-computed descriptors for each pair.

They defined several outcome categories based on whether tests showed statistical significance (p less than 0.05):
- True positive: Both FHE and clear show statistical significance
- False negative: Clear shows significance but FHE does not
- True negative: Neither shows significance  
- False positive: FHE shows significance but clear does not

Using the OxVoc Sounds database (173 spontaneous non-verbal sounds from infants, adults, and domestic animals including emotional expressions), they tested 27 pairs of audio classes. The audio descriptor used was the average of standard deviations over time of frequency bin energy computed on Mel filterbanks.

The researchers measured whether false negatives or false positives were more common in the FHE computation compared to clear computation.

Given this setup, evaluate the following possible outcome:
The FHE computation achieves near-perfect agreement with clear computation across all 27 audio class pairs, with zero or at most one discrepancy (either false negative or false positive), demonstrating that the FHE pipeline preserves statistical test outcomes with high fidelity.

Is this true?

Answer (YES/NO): NO